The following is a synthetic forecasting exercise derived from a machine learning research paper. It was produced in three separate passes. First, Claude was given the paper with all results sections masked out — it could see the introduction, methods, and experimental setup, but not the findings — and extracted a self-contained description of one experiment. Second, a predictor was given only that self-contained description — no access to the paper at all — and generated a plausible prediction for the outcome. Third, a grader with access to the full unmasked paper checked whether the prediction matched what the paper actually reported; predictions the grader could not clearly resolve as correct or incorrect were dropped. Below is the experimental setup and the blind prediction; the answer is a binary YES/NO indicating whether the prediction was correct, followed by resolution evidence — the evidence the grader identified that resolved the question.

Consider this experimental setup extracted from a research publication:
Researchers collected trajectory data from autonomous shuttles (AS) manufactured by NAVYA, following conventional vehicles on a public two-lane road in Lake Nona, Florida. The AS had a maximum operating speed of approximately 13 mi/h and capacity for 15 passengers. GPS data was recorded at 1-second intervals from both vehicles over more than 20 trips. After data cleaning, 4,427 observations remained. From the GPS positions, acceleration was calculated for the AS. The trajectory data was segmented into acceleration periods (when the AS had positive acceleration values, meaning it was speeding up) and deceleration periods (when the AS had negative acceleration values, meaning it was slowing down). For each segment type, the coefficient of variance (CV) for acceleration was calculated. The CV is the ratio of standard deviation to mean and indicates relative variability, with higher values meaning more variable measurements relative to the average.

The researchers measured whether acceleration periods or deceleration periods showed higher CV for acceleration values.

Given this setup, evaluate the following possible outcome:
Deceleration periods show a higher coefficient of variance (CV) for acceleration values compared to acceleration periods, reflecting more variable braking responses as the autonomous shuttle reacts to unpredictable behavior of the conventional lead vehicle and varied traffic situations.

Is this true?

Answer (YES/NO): YES